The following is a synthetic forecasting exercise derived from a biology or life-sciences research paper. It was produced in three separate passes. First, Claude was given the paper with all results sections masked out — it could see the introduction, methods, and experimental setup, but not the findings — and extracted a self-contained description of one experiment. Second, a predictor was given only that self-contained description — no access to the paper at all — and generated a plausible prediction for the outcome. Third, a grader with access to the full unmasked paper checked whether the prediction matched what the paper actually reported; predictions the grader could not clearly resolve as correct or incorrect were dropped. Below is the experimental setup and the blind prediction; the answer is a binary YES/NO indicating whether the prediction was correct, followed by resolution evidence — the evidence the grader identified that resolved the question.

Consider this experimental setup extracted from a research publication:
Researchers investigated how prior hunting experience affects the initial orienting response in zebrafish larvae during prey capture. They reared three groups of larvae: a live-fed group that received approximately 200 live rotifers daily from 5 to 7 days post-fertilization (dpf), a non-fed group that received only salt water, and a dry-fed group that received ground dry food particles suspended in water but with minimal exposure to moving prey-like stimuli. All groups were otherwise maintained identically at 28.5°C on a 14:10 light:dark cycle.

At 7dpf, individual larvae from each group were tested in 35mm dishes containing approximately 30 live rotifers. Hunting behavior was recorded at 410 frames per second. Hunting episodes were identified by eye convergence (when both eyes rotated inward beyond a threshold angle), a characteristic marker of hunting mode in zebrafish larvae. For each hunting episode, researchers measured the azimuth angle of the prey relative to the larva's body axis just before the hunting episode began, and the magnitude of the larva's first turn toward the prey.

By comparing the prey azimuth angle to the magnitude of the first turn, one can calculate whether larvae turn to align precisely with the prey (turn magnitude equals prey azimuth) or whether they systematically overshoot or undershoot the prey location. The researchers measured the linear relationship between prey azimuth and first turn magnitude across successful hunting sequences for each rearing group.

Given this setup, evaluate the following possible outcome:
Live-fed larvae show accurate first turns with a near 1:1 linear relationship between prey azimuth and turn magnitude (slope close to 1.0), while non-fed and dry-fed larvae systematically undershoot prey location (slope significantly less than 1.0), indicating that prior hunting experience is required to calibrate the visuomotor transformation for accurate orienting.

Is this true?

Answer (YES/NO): NO